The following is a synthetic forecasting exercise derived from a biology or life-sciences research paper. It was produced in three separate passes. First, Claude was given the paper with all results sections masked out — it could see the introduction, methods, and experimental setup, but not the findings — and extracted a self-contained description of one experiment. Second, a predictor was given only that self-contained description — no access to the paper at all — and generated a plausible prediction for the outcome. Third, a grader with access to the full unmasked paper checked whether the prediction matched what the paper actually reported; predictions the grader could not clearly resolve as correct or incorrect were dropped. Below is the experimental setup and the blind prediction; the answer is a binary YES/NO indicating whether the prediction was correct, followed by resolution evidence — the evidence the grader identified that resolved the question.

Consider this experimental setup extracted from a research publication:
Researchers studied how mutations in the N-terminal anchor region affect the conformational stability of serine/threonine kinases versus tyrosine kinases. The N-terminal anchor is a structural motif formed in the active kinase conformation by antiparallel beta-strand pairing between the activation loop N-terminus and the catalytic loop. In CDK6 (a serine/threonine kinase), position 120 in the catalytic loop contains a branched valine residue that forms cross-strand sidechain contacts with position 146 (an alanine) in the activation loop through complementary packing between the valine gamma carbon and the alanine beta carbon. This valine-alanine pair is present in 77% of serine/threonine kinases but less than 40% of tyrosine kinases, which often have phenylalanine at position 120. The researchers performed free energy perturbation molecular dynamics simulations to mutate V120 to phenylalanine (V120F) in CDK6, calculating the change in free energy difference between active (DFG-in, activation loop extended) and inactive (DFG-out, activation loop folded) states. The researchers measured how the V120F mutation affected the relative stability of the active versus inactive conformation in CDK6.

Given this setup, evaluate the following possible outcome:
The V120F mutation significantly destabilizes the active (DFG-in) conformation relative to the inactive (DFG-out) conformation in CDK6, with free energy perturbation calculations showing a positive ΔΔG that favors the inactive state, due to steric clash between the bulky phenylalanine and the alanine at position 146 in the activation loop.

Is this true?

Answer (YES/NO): NO